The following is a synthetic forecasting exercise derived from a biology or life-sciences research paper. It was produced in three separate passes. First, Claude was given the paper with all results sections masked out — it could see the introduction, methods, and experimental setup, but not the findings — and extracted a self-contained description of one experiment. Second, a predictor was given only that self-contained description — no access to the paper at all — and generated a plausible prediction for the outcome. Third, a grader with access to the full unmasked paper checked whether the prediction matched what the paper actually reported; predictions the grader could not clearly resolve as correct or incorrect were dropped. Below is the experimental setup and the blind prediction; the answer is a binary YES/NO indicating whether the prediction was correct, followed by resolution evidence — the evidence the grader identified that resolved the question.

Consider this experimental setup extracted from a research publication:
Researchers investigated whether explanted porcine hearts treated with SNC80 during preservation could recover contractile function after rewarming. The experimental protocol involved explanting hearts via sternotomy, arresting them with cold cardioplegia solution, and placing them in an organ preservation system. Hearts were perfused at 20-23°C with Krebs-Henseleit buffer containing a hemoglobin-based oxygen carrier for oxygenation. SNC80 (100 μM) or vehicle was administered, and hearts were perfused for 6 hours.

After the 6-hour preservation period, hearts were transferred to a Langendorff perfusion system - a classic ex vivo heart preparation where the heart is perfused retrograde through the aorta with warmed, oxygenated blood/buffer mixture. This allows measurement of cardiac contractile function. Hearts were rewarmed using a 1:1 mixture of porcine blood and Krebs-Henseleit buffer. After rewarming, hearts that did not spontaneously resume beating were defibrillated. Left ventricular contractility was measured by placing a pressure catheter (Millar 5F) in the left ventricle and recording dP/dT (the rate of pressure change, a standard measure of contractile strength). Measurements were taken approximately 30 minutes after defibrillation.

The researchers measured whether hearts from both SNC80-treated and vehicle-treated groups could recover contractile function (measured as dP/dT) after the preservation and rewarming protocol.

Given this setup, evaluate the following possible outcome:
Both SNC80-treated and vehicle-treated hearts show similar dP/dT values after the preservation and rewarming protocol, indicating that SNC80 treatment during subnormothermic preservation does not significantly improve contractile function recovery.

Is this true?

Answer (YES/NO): YES